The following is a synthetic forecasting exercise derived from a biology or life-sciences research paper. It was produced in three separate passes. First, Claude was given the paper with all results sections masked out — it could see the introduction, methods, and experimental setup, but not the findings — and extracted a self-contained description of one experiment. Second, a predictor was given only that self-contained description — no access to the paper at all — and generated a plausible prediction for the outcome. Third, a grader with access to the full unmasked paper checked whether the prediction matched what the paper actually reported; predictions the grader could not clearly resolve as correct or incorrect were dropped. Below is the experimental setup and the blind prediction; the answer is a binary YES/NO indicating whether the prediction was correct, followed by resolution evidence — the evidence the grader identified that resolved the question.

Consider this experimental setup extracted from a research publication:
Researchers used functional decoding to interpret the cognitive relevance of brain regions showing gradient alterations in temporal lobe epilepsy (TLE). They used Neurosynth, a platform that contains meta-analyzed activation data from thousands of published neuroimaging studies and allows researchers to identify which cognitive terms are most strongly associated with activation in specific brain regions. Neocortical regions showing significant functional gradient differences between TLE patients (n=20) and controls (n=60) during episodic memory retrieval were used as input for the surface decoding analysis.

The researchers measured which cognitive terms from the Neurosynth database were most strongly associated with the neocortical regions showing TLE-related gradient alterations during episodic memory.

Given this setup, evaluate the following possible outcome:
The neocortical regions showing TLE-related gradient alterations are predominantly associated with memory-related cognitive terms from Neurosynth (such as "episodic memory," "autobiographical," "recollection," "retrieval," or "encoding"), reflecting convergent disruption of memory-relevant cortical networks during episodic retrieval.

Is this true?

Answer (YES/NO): YES